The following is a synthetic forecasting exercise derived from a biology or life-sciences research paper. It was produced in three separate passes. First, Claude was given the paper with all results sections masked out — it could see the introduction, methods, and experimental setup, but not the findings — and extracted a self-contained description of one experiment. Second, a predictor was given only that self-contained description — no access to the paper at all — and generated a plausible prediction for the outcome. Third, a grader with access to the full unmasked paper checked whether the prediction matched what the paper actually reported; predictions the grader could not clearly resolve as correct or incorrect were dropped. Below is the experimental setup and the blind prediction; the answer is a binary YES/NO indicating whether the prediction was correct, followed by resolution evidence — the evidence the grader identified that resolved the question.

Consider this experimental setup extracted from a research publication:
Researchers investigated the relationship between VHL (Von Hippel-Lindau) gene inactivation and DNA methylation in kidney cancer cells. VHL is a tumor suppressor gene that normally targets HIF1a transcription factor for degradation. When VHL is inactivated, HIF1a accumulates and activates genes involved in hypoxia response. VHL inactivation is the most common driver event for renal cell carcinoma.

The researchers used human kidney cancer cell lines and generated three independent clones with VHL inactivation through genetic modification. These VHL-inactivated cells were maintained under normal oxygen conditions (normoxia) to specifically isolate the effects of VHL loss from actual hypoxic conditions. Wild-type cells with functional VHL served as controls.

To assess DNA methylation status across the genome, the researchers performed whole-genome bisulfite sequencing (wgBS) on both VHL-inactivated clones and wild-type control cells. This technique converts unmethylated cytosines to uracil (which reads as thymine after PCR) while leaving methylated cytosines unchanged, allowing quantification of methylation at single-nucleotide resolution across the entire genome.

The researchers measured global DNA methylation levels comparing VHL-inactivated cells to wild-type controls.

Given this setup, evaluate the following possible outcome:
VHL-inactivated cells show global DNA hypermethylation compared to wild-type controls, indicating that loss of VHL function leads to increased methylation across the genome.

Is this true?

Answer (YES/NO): YES